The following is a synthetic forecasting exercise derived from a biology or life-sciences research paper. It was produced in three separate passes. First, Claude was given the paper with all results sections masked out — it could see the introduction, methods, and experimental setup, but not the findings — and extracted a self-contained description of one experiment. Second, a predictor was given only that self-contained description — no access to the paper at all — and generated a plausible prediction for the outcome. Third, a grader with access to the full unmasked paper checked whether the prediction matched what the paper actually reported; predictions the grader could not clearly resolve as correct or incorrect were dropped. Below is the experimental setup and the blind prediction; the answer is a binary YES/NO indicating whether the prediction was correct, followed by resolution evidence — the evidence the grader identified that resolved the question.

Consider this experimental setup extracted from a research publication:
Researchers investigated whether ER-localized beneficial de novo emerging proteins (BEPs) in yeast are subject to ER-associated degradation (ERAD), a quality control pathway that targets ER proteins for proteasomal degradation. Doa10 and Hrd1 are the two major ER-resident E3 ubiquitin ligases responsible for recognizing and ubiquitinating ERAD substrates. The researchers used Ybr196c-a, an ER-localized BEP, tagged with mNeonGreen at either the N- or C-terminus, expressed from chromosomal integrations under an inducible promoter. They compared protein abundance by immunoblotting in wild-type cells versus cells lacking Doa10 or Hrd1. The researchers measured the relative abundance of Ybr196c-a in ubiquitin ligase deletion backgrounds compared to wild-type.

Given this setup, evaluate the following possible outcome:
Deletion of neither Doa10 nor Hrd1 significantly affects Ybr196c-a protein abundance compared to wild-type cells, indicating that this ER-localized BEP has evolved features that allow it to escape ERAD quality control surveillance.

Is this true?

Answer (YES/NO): NO